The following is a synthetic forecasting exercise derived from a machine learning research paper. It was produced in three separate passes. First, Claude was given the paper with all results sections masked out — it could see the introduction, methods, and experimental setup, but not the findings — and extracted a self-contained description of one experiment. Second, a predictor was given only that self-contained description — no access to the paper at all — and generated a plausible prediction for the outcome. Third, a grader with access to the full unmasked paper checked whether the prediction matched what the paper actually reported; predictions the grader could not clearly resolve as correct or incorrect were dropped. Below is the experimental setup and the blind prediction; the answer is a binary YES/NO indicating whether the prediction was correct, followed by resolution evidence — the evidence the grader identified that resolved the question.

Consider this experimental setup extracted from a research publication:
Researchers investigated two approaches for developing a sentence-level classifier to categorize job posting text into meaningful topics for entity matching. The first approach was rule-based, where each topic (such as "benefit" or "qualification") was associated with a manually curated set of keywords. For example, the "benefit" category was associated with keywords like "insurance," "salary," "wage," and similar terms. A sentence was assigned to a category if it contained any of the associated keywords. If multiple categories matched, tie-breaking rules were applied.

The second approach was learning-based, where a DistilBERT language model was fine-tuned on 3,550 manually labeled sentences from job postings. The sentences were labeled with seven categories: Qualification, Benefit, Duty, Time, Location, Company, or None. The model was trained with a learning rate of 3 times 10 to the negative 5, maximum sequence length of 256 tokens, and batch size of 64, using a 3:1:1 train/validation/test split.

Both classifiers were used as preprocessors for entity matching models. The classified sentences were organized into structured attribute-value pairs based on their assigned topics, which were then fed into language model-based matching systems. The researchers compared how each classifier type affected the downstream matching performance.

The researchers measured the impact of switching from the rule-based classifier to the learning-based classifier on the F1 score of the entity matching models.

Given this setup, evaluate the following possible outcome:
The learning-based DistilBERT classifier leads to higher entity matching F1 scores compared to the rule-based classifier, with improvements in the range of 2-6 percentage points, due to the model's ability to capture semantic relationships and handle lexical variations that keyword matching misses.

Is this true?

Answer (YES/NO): NO